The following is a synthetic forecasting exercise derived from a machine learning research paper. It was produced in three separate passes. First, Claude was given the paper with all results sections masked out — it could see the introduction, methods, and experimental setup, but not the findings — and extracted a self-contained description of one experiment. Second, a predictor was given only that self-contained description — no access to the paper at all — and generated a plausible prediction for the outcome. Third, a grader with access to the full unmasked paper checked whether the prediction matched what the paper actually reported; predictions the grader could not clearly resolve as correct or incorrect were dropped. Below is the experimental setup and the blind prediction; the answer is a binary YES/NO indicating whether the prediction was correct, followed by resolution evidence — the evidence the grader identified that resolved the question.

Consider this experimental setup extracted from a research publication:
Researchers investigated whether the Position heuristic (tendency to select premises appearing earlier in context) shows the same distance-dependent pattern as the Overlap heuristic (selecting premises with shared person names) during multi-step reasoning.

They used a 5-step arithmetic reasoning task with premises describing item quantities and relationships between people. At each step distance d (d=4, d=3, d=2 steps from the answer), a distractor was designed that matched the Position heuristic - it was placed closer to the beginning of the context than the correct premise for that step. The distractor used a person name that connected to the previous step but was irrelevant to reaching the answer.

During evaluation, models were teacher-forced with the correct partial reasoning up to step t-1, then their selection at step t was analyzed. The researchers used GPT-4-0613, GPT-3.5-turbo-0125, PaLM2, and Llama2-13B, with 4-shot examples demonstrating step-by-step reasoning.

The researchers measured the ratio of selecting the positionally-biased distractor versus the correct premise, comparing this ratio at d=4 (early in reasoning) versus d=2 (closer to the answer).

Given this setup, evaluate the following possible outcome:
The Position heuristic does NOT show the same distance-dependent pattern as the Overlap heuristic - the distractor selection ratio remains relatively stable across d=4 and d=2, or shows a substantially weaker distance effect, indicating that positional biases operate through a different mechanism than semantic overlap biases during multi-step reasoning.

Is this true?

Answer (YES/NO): NO